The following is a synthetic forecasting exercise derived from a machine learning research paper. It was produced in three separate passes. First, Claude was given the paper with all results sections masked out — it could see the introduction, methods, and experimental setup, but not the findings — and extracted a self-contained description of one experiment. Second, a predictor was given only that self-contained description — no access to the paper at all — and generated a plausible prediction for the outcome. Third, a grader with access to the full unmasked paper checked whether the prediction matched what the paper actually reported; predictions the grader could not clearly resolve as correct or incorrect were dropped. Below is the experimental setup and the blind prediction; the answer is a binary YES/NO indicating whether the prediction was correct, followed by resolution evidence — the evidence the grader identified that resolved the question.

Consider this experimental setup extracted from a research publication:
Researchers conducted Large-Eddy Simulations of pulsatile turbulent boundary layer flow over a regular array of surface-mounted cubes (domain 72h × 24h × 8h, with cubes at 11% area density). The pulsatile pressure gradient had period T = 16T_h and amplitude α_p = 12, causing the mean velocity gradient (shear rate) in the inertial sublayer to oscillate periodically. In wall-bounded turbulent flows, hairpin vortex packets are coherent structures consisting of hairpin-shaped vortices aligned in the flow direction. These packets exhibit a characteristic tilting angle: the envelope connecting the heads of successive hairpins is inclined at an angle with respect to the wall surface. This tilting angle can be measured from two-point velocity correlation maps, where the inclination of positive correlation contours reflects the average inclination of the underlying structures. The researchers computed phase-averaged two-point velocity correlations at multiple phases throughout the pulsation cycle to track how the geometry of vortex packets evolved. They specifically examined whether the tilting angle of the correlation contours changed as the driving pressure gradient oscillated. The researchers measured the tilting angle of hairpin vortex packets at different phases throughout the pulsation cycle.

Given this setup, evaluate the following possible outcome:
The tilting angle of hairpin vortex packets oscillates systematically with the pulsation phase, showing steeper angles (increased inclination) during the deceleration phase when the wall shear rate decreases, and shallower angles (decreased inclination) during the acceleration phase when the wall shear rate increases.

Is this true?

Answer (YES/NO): NO